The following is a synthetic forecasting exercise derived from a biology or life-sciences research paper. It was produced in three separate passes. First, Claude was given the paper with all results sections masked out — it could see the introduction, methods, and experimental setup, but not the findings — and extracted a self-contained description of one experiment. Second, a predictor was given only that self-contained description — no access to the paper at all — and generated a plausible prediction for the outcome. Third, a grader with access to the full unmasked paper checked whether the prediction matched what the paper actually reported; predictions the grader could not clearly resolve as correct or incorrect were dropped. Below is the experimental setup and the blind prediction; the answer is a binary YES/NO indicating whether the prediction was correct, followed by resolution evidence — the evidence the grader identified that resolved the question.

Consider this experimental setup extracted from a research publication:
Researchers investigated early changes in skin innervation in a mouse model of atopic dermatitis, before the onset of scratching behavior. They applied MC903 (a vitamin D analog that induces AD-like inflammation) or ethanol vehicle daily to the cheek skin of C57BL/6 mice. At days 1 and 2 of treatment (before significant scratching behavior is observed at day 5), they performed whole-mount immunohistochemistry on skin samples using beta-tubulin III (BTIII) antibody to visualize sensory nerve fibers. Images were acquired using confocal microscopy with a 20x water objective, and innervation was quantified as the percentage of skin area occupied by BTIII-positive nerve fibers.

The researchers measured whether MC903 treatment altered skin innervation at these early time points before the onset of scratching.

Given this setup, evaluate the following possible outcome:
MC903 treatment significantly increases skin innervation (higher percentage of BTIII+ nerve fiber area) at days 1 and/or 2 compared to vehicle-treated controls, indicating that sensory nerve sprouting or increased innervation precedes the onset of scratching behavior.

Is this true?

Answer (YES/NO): YES